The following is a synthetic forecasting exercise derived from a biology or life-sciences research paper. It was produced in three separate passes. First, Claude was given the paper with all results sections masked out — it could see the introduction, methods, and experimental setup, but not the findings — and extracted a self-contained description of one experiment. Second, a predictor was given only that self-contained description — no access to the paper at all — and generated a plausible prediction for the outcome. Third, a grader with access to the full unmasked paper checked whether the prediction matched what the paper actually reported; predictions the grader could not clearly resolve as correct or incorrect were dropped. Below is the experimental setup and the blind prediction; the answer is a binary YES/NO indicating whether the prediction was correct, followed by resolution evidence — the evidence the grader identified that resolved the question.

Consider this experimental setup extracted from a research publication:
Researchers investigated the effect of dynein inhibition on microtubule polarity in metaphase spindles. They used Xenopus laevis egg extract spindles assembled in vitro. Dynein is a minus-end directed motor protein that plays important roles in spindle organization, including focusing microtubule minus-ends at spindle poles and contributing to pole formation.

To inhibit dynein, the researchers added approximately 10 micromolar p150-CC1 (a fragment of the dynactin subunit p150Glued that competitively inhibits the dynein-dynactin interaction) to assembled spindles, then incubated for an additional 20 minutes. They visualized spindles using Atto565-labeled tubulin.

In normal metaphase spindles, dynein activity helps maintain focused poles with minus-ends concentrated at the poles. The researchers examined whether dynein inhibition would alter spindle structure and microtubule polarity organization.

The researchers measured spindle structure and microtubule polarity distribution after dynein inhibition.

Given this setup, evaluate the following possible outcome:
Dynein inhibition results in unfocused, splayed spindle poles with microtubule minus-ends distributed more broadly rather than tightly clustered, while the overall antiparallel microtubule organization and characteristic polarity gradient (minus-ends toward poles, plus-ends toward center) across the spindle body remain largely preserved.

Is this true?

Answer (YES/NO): YES